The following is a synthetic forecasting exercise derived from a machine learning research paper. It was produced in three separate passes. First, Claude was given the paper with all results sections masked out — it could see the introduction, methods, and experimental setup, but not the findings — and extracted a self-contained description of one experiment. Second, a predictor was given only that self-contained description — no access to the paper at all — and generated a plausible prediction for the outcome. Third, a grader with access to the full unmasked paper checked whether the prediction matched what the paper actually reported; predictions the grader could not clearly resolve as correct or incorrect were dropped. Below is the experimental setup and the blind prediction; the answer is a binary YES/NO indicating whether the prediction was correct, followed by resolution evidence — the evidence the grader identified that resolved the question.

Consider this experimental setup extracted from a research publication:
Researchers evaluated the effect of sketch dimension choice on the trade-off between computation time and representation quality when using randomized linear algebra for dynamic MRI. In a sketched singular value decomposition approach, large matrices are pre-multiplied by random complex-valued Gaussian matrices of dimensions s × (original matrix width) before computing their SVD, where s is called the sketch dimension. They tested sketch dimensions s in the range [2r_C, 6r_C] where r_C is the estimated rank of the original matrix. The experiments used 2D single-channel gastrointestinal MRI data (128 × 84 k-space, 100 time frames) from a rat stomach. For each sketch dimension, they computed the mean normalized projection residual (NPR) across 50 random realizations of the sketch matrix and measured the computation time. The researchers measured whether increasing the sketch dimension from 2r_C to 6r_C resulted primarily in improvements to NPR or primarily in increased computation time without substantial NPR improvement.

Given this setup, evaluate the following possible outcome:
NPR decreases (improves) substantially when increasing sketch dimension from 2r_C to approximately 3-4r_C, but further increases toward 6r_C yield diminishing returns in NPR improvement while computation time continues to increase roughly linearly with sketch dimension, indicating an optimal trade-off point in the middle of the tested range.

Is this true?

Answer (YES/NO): NO